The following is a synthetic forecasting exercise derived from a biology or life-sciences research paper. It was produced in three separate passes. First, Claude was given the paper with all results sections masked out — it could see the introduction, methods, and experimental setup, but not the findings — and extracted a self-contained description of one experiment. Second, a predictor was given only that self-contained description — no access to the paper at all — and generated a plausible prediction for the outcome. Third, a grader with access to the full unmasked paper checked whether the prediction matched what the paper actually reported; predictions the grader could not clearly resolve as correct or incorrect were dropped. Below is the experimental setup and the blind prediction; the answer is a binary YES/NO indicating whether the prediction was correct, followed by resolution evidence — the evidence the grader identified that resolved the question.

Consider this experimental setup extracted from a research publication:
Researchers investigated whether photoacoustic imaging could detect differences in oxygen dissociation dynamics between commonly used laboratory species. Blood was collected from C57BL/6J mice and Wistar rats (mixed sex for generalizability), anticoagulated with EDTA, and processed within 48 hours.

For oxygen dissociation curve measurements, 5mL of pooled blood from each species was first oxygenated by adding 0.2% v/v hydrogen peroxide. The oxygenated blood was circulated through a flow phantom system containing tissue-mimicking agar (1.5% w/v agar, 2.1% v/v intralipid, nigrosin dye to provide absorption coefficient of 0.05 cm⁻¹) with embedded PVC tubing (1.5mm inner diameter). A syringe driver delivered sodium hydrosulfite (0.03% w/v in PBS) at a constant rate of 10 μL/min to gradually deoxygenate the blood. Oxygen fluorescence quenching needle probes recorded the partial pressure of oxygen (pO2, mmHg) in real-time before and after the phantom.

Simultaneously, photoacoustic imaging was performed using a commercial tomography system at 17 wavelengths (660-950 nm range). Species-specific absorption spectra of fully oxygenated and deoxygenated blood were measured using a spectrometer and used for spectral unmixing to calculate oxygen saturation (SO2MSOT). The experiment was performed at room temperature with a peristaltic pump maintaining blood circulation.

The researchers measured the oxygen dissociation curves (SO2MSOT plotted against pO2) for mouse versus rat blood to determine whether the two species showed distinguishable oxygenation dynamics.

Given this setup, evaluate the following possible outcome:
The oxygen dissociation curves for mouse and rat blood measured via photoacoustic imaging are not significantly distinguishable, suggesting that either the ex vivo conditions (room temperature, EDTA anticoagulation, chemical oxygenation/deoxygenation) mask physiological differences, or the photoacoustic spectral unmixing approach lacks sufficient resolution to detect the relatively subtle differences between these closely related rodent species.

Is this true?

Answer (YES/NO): NO